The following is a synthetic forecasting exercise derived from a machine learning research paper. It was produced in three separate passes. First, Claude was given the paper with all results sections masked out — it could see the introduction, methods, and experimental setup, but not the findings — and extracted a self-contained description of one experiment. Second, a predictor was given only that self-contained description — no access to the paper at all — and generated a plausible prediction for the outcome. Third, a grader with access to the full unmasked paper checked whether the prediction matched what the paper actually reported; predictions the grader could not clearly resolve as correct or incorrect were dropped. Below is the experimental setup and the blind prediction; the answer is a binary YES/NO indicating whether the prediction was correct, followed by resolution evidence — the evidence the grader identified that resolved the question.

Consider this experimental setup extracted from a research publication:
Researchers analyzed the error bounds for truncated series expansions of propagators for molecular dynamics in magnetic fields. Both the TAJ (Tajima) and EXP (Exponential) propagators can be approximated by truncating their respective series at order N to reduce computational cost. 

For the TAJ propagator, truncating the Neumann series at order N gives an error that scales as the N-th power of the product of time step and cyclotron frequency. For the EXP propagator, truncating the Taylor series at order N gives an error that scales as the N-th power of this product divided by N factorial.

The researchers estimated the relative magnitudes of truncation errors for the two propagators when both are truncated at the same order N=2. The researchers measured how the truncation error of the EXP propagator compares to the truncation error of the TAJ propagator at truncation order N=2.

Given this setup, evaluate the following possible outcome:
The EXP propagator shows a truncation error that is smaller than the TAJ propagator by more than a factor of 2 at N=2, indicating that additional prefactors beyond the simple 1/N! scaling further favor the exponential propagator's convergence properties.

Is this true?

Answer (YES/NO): NO